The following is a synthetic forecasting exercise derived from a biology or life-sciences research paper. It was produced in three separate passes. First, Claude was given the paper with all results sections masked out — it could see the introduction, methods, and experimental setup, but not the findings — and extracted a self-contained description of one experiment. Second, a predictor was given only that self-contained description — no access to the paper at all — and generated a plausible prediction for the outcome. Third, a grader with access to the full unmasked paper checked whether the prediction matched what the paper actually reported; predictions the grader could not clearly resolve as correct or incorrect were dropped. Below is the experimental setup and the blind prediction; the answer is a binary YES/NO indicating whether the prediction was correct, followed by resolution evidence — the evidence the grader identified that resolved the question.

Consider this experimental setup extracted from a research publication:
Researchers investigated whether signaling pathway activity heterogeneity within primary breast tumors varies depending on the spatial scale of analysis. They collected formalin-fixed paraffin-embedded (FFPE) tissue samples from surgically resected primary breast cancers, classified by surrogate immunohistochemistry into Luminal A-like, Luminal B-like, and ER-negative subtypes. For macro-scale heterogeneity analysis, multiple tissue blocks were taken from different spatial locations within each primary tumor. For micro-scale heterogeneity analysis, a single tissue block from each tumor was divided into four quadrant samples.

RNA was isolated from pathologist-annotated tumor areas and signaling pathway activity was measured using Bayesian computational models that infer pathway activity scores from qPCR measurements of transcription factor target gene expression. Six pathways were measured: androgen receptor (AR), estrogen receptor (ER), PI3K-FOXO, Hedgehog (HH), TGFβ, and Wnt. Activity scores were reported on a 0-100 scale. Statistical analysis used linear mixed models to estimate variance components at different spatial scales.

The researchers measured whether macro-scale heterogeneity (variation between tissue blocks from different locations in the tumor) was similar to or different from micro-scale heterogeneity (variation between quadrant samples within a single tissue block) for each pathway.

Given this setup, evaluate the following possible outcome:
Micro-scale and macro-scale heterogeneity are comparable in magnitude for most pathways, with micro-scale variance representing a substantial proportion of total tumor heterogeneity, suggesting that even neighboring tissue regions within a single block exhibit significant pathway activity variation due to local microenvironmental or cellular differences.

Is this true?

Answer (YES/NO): YES